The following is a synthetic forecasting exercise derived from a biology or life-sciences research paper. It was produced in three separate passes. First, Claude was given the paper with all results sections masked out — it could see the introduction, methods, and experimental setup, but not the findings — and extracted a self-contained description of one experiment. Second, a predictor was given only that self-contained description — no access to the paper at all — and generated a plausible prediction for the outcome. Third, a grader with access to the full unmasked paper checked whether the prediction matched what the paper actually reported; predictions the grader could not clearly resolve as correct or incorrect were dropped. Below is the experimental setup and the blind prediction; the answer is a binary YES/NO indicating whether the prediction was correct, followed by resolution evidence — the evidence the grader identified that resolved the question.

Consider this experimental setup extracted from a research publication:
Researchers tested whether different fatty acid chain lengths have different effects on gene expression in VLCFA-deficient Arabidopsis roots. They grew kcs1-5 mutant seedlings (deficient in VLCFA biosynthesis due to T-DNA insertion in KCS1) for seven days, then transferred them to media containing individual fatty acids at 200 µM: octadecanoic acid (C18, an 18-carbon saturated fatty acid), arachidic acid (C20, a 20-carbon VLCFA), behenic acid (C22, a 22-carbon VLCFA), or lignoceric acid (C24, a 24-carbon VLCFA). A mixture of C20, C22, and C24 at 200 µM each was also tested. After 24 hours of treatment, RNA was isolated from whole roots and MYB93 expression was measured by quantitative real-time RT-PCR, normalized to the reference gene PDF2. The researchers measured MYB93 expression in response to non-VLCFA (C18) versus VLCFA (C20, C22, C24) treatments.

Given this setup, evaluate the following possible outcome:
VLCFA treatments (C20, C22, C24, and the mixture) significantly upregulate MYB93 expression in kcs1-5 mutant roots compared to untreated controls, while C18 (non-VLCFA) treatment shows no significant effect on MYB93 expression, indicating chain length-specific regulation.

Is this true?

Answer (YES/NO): NO